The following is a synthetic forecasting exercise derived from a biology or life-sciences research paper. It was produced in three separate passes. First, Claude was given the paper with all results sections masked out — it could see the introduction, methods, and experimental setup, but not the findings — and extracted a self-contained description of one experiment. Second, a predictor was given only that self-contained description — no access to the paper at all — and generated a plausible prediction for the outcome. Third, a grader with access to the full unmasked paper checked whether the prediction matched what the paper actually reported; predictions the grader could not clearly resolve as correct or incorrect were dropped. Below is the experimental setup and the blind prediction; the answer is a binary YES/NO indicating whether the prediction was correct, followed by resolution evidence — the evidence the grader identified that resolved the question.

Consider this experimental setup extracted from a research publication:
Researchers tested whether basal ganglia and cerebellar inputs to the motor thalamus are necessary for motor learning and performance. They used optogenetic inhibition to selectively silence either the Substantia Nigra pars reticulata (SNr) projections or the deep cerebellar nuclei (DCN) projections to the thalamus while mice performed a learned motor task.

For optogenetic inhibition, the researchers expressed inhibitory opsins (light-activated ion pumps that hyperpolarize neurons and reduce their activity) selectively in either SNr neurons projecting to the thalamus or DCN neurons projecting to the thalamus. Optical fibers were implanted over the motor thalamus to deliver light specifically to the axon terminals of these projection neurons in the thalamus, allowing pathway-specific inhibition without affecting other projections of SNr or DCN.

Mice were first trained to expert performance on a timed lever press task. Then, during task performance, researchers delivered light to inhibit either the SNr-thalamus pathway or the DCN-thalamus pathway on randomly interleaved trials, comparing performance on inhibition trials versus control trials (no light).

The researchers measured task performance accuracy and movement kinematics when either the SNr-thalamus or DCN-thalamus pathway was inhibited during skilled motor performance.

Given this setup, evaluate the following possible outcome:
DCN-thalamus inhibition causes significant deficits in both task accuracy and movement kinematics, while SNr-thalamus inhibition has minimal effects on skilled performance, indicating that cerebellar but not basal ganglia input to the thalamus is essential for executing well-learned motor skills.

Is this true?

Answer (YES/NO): NO